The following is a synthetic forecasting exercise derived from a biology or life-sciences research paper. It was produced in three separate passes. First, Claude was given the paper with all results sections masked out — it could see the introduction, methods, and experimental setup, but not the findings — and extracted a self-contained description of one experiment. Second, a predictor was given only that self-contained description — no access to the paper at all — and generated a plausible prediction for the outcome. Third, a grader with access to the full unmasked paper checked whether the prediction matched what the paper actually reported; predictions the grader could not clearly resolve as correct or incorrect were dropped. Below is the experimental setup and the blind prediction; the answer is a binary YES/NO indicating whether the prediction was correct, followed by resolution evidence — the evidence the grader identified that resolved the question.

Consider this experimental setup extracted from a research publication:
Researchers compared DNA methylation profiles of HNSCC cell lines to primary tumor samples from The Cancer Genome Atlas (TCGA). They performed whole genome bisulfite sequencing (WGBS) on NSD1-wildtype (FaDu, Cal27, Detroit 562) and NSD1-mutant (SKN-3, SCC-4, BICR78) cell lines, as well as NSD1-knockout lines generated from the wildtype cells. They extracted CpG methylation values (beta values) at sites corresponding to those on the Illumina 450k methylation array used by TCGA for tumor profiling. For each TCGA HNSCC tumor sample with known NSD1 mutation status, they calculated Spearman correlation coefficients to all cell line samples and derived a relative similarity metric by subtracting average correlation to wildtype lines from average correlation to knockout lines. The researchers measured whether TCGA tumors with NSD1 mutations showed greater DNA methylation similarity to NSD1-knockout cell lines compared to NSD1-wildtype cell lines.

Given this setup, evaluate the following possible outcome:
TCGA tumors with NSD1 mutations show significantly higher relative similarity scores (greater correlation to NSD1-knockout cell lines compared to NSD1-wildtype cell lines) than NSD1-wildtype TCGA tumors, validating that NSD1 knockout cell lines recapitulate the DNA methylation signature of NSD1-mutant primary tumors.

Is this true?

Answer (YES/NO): YES